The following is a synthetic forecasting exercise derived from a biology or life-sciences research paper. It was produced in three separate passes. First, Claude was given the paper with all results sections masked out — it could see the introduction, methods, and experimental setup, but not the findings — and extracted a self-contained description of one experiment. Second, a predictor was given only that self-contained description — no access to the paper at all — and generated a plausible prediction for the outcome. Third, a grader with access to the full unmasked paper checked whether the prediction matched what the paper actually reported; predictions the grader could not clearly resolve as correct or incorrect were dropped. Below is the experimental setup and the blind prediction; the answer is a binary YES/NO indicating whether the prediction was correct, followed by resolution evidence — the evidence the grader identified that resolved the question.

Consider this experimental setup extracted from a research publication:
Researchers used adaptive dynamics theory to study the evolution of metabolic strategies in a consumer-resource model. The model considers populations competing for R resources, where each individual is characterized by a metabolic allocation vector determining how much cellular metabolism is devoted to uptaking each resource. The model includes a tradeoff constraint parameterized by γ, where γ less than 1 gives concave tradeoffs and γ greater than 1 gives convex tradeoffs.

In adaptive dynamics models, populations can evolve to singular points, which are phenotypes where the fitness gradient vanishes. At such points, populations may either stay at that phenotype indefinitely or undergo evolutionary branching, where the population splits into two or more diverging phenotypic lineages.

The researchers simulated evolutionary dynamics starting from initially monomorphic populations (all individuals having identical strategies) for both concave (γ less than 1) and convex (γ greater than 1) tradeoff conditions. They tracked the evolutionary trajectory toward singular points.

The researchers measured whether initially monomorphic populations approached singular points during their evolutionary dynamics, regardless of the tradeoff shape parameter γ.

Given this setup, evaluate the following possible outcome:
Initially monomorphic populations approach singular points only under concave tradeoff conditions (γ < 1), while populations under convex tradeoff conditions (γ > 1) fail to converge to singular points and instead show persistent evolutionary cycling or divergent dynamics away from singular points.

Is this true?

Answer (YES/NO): NO